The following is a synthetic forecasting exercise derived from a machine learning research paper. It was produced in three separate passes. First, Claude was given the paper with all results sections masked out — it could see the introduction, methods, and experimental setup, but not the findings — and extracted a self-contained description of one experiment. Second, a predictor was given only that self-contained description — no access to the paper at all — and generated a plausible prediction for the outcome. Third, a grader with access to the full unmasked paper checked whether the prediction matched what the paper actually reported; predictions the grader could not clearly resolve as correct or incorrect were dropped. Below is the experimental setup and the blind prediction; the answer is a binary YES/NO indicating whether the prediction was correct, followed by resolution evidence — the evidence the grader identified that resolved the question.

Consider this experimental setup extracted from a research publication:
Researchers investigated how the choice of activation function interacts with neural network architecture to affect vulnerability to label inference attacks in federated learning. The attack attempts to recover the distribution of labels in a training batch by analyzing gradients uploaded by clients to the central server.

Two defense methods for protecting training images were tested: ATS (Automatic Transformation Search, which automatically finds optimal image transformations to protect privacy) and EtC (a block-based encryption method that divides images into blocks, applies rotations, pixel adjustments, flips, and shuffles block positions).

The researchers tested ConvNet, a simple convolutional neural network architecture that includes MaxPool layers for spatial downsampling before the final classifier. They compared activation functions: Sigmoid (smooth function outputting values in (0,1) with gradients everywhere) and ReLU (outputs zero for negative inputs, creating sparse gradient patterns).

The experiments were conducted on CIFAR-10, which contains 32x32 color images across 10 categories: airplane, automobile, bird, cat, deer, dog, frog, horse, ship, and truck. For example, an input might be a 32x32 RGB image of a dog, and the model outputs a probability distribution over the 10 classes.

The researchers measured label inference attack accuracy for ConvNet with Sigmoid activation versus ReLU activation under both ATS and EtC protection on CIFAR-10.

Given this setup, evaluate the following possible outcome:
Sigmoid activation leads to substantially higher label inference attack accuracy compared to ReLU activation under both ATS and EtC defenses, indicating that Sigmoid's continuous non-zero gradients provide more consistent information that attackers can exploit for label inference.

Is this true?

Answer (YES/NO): NO